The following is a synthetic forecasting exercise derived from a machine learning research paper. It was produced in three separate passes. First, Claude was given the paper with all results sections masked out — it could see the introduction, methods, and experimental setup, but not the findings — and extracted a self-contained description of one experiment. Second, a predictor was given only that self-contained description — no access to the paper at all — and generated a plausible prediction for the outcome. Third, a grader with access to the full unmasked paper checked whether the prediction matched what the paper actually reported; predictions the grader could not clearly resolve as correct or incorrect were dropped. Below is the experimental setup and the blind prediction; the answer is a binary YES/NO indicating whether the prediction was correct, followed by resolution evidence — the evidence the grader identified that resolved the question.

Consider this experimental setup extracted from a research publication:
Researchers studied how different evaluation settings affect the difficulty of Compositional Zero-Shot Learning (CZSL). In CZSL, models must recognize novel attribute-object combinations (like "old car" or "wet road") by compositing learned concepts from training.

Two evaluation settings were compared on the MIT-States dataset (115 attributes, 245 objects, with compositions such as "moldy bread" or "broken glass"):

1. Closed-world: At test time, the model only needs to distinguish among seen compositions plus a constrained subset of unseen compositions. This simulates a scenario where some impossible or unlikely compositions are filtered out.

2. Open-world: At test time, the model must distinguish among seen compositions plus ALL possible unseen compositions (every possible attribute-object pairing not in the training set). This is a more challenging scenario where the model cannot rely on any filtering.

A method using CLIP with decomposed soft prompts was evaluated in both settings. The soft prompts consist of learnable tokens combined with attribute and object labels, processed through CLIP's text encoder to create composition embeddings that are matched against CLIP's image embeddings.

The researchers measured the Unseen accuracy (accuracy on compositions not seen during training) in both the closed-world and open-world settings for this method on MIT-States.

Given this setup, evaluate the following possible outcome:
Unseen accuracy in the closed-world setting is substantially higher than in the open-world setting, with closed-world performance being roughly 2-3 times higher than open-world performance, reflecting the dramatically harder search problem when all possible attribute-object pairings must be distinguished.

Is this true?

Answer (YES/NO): YES